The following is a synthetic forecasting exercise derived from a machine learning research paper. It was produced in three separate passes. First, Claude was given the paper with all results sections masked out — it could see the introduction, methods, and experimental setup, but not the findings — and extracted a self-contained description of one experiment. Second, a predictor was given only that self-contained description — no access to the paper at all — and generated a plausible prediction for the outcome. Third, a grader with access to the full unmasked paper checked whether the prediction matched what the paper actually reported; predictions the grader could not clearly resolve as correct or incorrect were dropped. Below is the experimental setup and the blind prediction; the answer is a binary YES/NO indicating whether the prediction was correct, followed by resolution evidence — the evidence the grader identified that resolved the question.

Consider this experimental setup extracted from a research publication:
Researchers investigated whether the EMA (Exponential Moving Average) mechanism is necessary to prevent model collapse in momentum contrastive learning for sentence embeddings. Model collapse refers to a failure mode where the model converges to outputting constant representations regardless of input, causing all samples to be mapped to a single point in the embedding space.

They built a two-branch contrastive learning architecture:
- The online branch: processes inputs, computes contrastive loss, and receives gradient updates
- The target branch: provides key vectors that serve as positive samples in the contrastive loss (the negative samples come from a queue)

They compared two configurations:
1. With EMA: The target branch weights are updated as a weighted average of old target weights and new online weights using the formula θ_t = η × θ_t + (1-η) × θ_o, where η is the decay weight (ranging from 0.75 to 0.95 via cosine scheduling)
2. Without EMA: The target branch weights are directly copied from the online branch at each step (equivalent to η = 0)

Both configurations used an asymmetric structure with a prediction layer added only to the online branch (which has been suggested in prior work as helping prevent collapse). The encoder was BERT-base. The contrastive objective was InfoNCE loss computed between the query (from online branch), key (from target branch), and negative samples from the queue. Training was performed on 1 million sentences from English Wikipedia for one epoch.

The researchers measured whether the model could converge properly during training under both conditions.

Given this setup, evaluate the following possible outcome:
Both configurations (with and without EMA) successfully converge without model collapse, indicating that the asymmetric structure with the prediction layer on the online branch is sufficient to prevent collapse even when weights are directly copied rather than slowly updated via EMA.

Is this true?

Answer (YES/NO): NO